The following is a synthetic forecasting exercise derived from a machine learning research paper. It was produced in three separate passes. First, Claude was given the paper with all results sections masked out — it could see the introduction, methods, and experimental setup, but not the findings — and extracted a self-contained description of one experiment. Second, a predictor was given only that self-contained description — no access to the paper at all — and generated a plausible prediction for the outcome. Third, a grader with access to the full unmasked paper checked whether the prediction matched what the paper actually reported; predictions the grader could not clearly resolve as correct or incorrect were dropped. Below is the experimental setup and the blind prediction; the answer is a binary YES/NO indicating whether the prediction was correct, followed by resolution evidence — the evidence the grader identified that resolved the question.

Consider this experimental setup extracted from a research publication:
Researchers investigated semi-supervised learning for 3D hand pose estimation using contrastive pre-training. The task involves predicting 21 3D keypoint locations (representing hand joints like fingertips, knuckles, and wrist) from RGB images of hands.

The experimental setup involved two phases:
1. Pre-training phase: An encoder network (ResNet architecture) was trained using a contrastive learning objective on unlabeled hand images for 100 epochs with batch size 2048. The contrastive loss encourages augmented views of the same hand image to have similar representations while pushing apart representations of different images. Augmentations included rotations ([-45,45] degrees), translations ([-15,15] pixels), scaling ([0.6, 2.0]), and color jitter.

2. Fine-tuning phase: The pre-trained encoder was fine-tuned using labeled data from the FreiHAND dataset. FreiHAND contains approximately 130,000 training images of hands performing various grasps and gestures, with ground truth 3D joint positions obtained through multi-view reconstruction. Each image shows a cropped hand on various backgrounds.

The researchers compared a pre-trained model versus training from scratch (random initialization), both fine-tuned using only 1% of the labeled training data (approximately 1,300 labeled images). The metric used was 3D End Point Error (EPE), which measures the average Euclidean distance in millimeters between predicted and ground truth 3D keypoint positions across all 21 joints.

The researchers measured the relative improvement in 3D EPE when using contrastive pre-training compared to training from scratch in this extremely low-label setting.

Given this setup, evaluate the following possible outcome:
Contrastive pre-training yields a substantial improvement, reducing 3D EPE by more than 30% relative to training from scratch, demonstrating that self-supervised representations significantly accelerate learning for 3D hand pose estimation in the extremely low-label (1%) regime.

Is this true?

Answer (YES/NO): YES